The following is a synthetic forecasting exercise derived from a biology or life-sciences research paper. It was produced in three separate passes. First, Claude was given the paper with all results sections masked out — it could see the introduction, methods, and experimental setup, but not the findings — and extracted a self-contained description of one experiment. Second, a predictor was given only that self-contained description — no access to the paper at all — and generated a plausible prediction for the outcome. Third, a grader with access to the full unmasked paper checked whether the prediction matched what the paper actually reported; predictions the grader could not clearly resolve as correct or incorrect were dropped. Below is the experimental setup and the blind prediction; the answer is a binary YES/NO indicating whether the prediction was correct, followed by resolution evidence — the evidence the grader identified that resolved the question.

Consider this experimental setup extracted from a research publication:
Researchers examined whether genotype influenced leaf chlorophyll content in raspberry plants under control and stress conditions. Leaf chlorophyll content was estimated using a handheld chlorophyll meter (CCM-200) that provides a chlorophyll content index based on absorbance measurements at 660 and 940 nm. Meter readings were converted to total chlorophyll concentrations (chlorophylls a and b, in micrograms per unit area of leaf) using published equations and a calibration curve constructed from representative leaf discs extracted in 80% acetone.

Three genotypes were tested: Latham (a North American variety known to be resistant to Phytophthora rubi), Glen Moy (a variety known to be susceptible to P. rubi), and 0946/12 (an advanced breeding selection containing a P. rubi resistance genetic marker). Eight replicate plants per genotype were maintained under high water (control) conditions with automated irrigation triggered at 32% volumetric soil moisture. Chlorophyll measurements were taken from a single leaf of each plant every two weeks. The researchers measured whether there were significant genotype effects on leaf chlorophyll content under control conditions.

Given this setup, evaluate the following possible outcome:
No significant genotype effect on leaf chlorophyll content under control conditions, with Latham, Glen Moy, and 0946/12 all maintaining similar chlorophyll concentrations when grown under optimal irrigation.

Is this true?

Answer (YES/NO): NO